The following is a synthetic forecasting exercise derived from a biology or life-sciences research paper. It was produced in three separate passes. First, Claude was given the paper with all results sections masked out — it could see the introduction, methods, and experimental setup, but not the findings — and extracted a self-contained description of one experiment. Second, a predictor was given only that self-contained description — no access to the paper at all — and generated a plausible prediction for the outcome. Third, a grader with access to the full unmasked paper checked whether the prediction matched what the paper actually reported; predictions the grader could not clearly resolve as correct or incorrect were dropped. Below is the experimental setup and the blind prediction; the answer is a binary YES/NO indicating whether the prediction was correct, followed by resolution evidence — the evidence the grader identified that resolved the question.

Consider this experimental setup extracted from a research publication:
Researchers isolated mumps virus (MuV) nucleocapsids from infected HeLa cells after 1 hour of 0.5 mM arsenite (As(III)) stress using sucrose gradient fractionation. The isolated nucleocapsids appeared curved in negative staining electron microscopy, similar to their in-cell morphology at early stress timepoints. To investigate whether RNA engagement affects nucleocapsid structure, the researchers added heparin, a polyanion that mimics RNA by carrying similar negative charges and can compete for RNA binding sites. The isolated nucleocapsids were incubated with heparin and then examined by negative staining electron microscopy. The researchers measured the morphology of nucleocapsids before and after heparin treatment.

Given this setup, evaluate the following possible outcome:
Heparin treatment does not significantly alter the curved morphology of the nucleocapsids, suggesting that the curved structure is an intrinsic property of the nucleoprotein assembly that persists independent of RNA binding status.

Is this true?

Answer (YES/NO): NO